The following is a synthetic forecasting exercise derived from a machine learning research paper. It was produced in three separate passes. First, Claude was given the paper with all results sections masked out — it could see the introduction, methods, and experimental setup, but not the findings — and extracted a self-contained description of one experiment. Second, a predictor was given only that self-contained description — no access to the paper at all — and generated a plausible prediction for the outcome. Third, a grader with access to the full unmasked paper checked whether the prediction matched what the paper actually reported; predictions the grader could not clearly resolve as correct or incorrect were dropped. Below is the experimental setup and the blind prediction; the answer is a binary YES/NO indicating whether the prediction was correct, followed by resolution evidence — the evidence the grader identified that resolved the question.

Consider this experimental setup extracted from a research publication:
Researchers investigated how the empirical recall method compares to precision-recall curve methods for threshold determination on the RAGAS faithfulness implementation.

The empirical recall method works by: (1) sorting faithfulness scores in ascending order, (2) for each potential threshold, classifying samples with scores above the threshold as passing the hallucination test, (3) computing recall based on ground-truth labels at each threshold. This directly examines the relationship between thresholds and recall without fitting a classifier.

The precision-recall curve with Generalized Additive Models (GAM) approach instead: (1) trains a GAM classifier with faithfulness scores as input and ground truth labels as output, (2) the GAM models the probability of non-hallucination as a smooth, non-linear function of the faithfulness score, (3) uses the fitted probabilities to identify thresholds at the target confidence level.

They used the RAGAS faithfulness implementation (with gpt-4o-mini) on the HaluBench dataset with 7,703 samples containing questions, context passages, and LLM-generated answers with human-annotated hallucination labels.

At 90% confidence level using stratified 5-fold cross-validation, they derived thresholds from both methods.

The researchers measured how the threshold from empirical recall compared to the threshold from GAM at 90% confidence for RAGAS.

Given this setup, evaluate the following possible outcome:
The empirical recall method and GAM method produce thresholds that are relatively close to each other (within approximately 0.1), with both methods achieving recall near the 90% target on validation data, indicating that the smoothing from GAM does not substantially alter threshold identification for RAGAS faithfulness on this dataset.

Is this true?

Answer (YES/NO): NO